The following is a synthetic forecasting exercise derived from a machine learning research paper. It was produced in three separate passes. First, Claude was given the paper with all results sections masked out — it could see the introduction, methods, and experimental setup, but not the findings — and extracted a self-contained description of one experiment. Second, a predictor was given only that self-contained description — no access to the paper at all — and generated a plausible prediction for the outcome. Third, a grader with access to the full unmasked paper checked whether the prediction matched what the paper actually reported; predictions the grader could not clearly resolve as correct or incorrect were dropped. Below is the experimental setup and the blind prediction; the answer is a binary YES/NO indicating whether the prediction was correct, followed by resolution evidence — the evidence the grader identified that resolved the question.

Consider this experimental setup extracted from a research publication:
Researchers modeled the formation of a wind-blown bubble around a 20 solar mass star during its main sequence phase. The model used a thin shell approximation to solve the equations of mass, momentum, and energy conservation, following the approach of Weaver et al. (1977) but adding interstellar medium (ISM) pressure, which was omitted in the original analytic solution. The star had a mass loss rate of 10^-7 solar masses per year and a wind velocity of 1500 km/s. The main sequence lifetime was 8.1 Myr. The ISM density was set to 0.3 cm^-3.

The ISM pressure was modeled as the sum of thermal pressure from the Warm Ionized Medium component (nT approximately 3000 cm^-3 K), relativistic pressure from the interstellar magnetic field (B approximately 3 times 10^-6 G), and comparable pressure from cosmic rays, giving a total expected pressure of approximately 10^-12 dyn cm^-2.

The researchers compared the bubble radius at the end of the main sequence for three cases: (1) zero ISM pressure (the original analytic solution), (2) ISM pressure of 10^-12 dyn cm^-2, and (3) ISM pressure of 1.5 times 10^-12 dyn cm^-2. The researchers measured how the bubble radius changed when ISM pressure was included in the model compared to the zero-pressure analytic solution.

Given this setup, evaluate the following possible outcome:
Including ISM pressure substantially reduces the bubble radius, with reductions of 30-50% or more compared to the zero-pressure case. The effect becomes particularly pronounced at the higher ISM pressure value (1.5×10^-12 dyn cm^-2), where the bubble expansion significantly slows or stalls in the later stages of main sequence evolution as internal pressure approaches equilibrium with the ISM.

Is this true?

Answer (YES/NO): YES